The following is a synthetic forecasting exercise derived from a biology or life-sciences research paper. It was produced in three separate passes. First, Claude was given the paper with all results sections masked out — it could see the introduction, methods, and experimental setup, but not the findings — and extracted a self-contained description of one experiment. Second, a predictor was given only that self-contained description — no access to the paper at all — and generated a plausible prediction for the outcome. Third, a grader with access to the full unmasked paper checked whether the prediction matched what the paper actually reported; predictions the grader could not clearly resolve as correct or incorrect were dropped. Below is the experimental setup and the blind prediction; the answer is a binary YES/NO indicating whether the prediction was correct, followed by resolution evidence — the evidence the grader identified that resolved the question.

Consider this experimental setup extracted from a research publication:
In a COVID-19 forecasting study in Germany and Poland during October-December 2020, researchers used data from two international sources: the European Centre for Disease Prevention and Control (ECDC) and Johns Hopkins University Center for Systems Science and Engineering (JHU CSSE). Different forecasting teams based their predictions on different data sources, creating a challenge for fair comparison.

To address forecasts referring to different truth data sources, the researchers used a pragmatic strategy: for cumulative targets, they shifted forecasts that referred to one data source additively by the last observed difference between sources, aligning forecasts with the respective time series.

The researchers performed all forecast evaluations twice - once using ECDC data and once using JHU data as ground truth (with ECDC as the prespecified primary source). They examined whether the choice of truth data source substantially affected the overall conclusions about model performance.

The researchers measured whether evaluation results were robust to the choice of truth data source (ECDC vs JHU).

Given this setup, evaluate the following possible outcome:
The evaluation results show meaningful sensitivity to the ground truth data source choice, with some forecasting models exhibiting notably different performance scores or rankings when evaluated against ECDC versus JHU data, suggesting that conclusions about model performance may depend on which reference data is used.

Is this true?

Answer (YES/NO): NO